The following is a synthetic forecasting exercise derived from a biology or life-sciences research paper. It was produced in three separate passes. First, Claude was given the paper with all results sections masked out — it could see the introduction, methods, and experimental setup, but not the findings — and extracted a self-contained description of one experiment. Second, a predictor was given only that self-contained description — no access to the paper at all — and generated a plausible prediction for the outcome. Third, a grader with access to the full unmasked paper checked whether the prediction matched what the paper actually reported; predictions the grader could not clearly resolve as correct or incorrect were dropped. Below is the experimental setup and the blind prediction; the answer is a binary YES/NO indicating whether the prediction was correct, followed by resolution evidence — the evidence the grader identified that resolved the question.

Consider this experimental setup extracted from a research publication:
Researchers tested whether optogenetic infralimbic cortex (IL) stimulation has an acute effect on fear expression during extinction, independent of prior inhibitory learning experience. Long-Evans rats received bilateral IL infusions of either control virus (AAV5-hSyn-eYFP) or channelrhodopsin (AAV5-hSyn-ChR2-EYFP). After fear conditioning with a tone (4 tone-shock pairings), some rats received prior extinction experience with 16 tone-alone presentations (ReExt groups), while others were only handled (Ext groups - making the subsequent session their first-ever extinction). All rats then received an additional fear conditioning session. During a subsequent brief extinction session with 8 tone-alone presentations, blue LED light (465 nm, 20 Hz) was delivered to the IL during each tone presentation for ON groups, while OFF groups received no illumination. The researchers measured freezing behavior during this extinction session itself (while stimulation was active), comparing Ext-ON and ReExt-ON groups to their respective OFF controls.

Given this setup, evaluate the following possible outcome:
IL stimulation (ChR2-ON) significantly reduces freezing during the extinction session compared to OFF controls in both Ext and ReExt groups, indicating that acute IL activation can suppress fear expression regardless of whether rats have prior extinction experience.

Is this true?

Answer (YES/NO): YES